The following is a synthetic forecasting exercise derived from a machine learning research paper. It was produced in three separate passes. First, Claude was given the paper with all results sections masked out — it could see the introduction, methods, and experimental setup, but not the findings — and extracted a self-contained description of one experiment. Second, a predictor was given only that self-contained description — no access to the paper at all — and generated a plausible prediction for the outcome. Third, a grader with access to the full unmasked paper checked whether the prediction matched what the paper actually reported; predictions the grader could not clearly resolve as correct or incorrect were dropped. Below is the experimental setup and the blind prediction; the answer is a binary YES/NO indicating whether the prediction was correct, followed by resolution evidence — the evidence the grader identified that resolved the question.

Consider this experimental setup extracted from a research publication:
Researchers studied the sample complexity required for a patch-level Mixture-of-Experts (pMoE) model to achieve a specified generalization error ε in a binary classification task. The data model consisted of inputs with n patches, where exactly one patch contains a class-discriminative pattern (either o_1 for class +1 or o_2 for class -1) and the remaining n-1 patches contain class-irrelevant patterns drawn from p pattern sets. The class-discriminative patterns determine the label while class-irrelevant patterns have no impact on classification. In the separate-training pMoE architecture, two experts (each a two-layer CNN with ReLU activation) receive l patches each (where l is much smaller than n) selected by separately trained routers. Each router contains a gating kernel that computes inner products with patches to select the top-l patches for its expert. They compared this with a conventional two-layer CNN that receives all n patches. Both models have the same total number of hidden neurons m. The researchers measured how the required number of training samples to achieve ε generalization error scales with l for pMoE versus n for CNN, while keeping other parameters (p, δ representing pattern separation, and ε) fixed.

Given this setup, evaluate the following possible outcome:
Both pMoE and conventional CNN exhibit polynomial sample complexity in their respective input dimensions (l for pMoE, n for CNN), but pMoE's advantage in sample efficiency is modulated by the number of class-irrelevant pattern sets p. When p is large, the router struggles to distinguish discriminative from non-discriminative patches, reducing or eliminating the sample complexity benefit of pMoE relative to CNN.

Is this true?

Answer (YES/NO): NO